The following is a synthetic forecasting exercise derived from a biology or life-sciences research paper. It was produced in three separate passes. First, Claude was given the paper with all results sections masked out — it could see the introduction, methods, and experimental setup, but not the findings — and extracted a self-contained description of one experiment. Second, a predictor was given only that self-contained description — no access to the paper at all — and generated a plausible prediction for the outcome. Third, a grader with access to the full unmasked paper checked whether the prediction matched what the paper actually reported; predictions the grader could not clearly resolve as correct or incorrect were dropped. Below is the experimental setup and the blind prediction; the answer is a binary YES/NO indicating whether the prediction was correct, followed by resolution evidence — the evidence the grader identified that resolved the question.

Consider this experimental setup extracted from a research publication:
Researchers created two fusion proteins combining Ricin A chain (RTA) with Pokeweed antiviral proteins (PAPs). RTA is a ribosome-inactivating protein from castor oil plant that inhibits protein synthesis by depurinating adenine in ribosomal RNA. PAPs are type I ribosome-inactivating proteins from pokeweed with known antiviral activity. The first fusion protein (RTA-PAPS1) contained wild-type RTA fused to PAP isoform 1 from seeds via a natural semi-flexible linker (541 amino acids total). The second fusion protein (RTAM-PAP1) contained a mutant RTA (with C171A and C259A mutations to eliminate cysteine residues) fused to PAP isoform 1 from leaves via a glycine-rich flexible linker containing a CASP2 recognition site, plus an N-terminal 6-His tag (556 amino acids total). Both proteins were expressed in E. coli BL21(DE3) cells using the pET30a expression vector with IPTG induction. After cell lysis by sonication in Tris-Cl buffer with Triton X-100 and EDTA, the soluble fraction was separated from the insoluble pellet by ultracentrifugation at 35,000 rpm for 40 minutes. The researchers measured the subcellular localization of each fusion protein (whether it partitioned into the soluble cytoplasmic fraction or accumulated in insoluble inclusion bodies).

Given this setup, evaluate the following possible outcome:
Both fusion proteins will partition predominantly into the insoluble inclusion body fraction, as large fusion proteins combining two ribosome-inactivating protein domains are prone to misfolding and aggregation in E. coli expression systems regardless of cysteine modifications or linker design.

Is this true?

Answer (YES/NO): NO